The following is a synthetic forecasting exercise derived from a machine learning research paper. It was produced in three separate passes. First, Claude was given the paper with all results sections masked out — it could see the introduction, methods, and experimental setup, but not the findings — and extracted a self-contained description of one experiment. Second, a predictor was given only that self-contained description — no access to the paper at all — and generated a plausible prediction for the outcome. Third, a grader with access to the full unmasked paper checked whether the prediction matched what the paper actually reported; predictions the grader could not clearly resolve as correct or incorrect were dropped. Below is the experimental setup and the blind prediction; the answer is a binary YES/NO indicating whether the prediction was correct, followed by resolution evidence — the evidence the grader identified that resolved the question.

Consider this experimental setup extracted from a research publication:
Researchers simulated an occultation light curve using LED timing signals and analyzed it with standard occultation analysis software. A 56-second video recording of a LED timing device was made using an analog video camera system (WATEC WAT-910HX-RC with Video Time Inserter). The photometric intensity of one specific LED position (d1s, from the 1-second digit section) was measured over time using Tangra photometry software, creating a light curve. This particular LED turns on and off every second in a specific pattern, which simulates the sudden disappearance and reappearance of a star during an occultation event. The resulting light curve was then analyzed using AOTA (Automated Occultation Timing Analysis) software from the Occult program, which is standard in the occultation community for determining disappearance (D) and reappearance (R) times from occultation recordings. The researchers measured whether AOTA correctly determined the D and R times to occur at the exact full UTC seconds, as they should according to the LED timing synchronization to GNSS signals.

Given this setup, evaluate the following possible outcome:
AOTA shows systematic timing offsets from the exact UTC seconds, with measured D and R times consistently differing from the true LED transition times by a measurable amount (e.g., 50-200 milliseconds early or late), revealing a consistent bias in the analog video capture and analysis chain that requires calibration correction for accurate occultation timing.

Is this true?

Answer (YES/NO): NO